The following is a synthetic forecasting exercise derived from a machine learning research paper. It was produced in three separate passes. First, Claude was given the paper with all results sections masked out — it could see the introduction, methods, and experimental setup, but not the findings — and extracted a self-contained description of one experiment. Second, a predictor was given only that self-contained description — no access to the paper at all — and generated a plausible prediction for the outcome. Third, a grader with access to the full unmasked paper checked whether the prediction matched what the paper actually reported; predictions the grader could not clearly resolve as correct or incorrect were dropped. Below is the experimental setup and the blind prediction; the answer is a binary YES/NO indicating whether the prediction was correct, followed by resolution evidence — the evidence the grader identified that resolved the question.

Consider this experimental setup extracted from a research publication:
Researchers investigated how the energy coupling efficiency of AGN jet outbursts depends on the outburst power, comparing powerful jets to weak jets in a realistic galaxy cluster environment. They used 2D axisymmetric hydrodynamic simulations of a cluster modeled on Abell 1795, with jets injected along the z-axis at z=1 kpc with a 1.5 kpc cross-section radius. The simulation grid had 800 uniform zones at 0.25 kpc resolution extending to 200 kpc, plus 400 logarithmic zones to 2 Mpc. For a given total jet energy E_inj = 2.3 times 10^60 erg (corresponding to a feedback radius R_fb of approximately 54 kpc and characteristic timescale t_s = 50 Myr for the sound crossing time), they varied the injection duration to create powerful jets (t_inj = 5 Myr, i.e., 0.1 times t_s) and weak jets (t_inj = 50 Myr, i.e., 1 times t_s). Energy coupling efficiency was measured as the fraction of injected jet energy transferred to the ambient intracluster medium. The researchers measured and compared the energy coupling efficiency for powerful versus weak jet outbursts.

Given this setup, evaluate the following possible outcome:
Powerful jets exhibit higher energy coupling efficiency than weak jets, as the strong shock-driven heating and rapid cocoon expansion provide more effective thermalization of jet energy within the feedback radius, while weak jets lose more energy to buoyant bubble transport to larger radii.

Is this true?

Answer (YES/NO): NO